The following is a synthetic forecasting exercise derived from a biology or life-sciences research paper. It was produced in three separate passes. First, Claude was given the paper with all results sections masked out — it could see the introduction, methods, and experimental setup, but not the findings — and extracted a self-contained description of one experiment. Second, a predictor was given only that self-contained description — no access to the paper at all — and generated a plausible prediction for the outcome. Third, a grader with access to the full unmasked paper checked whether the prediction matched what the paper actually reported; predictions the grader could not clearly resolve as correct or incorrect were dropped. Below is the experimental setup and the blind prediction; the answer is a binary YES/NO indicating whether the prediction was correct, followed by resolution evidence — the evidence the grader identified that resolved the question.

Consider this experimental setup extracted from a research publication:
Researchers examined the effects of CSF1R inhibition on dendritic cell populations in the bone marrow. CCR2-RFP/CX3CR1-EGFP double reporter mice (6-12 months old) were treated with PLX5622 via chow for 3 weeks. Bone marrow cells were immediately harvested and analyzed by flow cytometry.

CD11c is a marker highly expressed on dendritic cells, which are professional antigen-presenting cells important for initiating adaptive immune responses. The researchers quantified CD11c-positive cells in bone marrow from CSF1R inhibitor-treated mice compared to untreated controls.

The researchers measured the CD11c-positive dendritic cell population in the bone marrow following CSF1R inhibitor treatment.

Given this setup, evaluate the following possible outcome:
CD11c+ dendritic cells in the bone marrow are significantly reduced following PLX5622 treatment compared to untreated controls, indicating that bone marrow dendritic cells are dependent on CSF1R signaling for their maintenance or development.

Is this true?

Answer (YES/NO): YES